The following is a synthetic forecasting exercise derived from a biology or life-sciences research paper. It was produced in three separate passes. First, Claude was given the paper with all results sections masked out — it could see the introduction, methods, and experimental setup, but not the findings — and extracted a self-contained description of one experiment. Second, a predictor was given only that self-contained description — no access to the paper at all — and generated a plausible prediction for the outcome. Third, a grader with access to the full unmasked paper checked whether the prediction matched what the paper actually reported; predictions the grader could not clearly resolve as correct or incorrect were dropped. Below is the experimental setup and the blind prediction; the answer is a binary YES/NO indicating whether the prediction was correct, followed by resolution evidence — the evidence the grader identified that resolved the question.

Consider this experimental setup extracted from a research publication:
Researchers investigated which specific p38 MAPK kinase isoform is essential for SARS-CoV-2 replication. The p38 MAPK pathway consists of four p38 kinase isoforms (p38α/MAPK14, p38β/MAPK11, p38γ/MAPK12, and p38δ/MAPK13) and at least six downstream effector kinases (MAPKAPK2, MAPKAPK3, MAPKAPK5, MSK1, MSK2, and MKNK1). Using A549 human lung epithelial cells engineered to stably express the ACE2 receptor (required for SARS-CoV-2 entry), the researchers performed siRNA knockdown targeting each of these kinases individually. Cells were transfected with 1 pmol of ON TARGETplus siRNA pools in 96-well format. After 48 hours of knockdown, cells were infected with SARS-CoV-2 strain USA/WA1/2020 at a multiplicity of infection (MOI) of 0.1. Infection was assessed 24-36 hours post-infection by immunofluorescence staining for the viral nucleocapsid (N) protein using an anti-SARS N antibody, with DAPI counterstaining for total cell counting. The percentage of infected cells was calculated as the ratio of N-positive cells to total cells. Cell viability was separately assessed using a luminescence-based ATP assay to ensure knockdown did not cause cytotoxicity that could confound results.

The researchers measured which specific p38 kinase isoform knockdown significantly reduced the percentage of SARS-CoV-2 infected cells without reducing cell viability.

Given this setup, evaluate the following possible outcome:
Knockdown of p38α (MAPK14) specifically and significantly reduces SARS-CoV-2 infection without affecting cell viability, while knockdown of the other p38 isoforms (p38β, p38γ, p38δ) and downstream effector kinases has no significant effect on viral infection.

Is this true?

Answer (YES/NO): NO